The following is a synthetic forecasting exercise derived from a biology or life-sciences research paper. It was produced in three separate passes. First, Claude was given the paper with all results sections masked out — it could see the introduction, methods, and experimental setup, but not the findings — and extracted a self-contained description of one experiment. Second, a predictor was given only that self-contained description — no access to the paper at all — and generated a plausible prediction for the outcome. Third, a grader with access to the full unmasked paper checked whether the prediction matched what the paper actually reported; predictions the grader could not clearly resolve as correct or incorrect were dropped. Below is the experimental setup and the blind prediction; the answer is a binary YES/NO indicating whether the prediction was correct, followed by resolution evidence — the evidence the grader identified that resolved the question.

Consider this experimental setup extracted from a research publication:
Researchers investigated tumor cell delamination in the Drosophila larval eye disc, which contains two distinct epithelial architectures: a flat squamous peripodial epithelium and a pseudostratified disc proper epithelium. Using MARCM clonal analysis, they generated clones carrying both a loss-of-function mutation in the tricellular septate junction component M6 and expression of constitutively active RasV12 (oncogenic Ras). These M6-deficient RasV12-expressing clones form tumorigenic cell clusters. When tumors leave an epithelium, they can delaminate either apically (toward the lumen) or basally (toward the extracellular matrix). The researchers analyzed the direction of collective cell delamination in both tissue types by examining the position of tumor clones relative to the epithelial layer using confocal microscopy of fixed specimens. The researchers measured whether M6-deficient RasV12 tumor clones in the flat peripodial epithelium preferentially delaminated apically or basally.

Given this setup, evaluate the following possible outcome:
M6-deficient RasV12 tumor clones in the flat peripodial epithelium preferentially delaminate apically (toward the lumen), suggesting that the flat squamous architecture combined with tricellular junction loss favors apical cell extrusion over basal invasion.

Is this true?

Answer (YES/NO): YES